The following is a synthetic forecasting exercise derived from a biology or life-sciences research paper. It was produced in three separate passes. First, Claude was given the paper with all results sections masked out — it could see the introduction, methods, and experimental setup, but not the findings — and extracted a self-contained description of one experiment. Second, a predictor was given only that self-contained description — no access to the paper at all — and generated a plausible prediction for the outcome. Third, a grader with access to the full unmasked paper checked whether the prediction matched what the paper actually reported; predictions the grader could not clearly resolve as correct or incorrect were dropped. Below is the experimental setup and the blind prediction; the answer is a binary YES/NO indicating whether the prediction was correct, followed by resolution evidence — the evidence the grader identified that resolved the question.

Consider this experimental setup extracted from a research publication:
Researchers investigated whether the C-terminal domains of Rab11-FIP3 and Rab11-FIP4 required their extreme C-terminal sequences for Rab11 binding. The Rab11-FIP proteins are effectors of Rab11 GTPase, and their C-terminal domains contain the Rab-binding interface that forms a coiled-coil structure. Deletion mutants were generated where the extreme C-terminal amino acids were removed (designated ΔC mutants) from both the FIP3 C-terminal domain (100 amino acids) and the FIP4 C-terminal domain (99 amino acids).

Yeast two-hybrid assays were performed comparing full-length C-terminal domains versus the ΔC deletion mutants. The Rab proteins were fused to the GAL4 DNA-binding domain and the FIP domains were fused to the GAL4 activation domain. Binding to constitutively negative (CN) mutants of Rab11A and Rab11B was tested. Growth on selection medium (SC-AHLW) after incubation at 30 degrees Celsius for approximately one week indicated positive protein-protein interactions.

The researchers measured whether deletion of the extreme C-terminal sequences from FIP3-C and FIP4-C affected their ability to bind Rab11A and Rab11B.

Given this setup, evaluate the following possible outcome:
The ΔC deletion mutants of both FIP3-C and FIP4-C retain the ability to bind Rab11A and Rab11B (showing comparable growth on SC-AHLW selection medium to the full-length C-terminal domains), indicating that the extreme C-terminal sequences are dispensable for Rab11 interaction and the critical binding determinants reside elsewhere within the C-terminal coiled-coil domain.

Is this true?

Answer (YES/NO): NO